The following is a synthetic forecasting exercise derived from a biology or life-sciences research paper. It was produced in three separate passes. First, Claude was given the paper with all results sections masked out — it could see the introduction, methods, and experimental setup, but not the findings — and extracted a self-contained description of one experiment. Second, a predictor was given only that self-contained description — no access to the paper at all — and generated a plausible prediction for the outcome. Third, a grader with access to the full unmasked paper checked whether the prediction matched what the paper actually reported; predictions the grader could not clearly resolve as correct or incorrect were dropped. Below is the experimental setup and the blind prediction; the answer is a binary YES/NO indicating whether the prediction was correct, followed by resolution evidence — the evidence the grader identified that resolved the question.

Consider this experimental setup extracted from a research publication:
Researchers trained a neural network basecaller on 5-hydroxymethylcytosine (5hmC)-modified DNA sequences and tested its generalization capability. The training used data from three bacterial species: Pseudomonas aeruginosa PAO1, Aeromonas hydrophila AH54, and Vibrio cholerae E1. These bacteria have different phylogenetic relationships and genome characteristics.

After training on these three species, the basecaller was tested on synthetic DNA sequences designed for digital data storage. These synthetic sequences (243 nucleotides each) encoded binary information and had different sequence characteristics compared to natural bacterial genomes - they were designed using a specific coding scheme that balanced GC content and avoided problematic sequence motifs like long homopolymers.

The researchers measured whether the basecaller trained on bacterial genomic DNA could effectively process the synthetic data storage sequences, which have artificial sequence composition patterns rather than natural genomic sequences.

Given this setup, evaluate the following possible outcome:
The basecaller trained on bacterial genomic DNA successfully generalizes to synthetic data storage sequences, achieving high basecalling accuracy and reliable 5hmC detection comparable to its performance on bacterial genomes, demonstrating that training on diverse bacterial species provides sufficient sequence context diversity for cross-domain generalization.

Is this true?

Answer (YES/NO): NO